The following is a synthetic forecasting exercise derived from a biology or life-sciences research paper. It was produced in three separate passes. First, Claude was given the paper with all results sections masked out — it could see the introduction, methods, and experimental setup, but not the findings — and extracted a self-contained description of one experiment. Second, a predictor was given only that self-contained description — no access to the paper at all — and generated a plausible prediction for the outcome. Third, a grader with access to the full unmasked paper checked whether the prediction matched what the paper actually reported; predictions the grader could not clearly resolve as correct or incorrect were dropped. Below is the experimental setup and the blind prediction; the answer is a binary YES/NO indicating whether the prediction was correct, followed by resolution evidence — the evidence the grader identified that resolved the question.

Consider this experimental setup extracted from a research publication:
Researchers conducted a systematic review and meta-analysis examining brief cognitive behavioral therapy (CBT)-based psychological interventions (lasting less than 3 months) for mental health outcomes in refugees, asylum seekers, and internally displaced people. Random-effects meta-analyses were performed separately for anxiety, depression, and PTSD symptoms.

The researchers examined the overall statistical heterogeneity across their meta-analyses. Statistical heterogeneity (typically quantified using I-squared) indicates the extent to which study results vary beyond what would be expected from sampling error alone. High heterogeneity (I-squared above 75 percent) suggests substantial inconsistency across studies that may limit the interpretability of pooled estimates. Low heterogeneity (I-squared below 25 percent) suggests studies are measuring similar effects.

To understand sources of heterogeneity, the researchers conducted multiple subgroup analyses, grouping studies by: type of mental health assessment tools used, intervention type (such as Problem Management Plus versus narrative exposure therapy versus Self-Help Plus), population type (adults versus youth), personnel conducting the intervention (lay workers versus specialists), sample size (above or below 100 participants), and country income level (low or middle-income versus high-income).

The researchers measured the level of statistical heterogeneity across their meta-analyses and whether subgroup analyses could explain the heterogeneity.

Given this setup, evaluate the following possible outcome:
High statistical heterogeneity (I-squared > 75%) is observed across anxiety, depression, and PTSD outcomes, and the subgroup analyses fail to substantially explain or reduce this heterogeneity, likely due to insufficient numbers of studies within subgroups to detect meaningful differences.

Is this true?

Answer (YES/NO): NO